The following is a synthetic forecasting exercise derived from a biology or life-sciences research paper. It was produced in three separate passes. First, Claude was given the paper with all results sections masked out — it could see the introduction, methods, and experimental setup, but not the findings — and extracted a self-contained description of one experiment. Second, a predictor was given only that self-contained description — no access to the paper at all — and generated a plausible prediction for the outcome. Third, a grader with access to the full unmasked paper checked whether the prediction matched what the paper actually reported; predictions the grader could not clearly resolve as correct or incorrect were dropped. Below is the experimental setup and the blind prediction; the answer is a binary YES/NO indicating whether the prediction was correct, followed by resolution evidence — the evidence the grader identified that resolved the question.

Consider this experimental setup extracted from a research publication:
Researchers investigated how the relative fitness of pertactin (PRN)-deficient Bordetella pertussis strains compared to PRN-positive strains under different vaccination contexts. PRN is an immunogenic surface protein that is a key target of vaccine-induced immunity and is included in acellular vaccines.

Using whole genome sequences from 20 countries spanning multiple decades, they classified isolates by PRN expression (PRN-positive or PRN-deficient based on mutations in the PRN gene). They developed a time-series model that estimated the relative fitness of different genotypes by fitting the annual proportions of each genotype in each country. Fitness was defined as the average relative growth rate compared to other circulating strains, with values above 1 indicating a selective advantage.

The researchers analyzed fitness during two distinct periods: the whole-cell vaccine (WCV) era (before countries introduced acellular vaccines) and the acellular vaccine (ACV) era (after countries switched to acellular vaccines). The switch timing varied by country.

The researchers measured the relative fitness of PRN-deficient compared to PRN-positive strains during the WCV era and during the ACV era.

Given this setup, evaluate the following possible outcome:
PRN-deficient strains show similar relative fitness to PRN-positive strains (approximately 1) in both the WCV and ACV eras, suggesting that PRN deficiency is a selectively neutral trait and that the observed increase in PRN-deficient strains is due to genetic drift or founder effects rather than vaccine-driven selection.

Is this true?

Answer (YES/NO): NO